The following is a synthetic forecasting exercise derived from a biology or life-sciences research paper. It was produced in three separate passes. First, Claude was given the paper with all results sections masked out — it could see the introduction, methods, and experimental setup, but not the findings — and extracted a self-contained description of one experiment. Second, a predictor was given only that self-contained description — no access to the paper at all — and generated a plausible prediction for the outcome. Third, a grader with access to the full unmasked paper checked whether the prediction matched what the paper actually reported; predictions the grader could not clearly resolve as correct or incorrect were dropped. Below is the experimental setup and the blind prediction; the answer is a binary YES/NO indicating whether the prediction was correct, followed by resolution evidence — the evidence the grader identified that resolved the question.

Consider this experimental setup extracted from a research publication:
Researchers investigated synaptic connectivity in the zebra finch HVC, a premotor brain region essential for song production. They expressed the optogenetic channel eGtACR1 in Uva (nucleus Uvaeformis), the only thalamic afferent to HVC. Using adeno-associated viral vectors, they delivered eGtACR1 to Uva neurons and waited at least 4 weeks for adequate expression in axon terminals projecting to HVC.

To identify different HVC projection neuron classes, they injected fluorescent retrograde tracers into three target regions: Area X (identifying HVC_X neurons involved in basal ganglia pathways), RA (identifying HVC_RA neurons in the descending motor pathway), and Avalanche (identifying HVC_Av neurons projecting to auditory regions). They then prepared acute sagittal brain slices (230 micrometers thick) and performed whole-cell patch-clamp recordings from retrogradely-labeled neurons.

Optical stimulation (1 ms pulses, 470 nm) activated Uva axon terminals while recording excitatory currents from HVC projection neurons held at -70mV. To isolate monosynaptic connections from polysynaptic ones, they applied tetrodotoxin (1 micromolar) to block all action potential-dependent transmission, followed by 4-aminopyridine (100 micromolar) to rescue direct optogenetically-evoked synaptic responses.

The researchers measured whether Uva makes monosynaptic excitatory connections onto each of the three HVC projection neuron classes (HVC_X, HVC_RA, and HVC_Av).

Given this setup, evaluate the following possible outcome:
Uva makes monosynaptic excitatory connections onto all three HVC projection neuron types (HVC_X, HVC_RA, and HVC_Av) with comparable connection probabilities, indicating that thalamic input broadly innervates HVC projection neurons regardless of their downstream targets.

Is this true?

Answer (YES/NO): NO